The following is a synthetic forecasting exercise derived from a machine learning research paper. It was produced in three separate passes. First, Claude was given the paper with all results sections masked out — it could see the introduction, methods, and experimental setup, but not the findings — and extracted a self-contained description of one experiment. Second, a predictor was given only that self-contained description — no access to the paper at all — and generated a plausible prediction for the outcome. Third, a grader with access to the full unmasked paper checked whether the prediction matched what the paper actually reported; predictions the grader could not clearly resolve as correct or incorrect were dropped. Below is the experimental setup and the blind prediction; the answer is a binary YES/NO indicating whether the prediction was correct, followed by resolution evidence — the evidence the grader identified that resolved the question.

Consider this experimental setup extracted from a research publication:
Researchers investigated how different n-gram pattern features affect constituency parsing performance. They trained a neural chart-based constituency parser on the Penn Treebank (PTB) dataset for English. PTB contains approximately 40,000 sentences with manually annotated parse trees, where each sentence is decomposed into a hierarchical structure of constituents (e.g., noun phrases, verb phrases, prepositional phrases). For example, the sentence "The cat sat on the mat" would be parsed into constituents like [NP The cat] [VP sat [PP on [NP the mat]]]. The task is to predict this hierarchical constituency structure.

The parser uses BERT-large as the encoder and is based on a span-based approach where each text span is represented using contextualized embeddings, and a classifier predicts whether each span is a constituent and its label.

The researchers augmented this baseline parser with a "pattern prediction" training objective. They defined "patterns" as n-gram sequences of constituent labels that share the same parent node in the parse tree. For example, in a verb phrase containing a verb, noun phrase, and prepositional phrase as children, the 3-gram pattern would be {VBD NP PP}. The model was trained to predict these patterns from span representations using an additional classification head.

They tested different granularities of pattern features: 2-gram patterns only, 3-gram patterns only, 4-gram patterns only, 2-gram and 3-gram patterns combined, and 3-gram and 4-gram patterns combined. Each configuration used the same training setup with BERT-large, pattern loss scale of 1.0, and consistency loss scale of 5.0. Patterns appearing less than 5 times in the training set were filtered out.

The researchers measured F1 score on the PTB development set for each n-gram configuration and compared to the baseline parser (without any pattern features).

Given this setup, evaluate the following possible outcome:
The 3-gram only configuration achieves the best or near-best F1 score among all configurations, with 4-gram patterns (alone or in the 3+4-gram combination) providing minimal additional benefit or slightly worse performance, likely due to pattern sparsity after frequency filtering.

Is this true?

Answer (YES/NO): YES